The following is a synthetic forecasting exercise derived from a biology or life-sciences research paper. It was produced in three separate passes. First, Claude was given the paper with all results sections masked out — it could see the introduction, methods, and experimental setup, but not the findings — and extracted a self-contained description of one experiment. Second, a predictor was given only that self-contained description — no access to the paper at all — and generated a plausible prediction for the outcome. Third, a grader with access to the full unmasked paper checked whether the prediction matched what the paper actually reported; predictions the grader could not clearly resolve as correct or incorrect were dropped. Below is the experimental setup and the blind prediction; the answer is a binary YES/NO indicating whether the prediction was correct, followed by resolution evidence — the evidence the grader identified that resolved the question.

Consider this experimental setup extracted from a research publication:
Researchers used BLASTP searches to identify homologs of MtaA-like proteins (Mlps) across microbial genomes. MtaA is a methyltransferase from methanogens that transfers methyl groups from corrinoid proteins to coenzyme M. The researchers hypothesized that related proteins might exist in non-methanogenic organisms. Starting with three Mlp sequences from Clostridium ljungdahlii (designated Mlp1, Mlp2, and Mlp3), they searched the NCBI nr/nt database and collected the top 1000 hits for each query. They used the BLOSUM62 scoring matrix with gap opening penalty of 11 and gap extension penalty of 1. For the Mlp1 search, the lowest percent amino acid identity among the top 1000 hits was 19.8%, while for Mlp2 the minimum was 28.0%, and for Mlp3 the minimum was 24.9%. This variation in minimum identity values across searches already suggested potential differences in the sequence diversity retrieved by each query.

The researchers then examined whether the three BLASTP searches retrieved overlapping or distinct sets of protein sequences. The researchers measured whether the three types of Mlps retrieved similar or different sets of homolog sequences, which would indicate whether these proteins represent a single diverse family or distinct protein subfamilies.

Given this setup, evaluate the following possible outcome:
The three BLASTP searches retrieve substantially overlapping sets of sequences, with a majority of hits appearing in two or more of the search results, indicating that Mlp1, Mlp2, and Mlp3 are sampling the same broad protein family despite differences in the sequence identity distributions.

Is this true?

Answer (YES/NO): NO